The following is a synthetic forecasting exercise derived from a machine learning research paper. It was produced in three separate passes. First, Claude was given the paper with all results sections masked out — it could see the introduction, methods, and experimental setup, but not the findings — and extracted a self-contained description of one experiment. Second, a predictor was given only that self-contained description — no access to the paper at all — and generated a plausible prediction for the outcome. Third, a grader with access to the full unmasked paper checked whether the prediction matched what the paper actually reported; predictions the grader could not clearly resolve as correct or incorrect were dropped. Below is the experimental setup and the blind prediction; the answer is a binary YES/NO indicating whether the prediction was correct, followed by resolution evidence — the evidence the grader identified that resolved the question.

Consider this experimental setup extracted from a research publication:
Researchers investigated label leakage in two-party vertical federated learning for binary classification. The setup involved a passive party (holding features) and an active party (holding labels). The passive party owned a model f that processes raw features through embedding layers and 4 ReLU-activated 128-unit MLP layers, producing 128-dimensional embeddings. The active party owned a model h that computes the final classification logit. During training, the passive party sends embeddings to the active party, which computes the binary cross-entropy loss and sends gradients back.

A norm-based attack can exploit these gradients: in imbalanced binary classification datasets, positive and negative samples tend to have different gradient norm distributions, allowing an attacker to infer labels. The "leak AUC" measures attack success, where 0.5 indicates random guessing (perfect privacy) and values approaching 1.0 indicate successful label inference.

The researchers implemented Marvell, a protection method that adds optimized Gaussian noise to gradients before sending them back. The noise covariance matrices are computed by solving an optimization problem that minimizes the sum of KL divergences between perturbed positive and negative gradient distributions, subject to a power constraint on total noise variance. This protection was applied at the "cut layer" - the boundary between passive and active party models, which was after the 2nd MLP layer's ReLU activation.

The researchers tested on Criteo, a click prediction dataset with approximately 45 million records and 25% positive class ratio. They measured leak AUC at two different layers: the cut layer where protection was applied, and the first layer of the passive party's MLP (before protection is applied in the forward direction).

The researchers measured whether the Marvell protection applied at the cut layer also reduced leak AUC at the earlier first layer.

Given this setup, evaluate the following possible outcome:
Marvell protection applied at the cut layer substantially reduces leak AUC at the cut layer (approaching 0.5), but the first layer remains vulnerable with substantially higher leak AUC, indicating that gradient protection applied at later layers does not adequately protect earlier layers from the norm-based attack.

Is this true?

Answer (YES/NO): NO